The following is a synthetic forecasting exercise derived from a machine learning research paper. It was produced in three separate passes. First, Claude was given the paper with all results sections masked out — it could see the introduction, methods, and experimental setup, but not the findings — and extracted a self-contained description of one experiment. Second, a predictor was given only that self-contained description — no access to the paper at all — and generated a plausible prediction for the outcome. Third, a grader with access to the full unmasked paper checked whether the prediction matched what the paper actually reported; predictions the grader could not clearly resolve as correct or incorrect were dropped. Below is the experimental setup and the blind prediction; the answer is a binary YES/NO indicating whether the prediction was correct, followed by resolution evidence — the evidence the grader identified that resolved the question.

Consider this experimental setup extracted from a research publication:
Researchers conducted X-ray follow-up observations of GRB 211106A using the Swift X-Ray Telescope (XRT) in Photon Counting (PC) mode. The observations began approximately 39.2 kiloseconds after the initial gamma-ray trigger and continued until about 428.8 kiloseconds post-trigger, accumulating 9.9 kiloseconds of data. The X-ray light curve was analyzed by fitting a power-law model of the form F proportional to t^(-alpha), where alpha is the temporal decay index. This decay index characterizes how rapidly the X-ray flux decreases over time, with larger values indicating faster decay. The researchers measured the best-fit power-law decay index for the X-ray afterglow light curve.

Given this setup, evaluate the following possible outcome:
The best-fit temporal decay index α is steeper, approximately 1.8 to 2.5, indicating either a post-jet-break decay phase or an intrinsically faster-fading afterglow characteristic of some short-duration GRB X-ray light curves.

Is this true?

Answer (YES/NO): NO